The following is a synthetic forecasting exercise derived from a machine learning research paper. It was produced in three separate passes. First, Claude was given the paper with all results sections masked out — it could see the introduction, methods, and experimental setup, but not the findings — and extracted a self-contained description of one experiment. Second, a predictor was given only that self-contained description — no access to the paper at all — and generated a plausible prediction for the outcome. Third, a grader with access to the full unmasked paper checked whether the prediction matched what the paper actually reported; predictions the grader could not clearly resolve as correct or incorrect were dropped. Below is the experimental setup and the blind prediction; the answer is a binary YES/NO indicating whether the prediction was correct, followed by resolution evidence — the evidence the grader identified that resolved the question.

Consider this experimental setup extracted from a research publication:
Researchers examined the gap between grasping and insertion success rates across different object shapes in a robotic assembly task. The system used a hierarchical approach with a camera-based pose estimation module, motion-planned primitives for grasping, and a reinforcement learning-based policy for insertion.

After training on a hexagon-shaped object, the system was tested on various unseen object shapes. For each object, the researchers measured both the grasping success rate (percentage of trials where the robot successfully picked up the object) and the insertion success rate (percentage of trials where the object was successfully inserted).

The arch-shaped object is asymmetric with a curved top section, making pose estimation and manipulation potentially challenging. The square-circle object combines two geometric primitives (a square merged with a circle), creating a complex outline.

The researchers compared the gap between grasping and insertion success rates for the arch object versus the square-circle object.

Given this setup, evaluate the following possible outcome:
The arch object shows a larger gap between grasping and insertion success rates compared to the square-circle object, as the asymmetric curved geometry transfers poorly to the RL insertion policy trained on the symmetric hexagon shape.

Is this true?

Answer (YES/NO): NO